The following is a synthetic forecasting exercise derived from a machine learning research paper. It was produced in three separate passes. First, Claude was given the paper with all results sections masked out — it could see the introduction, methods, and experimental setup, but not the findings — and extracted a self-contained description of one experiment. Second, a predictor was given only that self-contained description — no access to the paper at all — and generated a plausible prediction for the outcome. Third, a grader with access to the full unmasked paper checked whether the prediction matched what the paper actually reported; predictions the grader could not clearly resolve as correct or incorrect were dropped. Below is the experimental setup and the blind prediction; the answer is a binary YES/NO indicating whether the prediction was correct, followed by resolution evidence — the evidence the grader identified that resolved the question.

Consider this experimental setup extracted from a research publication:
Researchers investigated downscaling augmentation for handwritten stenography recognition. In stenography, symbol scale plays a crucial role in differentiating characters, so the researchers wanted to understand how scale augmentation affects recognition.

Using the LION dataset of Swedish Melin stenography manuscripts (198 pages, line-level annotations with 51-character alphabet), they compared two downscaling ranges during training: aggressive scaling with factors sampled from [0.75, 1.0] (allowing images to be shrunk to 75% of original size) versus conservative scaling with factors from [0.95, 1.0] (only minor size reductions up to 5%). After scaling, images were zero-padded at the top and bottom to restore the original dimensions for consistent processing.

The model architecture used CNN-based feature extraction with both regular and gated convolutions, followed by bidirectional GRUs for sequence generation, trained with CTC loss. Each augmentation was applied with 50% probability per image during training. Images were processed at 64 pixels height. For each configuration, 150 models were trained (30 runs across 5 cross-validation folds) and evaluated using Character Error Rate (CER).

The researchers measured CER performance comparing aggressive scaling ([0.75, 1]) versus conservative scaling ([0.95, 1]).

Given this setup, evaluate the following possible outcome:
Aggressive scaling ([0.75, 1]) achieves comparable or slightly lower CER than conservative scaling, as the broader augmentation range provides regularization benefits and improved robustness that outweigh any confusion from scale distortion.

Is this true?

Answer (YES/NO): YES